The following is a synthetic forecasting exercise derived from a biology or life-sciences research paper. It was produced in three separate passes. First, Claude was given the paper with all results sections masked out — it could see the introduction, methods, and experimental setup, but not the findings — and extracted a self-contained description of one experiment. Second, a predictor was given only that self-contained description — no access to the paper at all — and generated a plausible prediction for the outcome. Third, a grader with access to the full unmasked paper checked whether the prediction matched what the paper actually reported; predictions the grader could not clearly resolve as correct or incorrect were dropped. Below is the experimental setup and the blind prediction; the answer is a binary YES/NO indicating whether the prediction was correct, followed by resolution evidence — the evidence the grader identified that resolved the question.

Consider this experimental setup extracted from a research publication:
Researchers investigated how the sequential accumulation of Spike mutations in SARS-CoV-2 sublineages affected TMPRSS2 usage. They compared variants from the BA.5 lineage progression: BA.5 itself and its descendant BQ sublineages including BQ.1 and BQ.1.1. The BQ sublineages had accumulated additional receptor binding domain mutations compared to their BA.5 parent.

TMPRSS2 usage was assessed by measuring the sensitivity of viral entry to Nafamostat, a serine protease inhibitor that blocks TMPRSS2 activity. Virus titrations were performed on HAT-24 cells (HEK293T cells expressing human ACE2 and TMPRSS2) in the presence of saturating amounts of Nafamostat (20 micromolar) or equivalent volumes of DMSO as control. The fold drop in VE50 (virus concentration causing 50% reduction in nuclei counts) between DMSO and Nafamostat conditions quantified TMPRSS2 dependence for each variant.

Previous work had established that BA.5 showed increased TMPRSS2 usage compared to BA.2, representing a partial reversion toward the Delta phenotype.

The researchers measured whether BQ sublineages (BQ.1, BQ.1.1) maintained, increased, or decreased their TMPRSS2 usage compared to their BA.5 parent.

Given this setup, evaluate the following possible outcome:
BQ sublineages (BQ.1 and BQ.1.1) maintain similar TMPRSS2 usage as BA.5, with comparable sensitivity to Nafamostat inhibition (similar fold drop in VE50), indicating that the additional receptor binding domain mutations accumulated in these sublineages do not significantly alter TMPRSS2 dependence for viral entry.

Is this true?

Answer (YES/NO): YES